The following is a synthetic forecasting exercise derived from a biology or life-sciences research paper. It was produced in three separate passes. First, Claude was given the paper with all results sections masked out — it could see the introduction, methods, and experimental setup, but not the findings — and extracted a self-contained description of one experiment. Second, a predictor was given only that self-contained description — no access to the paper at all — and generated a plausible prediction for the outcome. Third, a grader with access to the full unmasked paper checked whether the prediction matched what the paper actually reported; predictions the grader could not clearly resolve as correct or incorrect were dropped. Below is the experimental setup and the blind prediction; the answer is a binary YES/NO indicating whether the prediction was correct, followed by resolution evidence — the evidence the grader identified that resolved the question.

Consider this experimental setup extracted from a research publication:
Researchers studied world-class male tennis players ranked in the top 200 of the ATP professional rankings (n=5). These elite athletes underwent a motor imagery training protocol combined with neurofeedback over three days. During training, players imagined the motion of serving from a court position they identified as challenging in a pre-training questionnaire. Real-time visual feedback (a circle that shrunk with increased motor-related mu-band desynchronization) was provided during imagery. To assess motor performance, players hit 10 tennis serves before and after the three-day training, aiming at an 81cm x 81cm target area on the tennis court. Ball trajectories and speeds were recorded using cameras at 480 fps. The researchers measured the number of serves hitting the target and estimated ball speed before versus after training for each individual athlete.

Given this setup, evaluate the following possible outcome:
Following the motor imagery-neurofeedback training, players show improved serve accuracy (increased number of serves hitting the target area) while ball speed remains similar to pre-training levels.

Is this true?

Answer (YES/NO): NO